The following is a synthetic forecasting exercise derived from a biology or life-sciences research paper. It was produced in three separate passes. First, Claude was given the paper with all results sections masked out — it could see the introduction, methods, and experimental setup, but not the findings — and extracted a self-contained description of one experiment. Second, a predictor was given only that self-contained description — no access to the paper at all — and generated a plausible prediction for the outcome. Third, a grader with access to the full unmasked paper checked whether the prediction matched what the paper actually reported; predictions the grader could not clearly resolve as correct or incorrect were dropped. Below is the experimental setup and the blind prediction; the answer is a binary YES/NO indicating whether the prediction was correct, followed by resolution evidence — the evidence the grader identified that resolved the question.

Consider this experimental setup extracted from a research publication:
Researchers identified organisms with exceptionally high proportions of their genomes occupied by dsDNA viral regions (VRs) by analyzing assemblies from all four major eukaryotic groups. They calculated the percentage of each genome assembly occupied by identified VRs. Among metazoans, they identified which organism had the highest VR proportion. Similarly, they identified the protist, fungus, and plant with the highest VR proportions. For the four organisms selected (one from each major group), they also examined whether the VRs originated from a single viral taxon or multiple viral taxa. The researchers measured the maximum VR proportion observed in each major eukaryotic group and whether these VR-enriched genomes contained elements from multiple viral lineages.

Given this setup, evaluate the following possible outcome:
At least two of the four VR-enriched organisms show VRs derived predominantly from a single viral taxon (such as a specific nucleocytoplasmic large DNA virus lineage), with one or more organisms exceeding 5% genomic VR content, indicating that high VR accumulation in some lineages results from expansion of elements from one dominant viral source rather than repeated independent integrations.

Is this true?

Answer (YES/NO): NO